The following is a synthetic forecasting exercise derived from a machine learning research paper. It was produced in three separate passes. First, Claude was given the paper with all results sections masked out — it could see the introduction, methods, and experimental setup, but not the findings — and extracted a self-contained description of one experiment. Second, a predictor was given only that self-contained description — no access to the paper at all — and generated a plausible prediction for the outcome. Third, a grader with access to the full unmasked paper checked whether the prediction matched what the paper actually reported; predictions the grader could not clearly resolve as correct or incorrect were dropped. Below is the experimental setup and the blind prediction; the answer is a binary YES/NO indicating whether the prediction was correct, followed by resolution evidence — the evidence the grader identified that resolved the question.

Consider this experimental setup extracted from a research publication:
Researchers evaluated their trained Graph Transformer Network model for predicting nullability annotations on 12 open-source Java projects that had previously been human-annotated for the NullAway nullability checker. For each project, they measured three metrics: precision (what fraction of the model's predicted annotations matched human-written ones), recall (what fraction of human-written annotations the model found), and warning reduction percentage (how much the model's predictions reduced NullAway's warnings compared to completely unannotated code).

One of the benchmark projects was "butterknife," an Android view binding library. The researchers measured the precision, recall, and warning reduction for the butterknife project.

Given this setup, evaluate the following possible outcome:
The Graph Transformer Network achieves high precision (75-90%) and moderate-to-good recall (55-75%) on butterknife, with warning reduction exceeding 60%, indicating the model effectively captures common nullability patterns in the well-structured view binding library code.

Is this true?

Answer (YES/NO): NO